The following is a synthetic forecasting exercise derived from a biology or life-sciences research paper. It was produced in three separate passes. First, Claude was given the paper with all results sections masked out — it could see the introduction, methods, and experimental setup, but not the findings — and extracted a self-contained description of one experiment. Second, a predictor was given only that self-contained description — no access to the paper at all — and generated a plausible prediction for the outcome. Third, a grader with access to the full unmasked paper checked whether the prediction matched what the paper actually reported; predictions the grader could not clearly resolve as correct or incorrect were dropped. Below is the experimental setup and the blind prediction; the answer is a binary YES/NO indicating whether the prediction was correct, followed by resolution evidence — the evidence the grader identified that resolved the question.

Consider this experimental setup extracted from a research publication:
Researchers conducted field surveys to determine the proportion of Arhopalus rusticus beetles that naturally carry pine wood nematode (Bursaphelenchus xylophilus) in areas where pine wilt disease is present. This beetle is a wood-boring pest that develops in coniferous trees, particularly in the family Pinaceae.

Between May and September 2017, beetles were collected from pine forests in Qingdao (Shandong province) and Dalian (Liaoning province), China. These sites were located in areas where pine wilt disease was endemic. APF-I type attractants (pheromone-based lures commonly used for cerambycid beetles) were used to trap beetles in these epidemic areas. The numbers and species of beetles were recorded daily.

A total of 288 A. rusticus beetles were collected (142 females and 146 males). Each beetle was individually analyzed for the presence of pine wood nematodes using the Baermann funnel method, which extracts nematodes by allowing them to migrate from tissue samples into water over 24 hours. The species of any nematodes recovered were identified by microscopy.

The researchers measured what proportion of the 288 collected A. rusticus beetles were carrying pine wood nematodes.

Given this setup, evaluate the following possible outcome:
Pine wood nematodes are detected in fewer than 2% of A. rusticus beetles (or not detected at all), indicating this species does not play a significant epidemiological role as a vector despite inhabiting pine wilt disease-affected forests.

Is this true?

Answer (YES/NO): NO